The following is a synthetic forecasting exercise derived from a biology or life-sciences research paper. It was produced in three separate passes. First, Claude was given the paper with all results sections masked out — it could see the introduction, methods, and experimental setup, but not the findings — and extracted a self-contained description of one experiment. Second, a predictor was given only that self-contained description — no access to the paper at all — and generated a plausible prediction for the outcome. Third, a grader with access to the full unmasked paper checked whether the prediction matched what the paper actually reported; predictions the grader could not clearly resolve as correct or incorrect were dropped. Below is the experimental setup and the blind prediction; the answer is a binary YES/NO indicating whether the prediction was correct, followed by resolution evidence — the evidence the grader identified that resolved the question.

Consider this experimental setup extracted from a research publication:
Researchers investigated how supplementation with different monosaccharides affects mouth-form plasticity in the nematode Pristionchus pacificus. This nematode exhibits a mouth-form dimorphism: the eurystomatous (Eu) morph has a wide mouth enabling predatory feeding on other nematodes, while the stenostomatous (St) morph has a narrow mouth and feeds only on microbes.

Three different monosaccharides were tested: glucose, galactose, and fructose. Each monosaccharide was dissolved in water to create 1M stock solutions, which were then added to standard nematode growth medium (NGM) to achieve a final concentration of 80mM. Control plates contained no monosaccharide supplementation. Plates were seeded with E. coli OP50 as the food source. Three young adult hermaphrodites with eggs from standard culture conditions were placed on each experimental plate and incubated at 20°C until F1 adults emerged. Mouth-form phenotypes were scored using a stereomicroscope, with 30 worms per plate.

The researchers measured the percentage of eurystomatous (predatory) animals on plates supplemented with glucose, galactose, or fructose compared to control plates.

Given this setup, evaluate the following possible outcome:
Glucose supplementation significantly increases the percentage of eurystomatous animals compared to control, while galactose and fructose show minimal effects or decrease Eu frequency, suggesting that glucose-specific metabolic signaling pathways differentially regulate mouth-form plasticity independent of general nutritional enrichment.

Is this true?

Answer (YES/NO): NO